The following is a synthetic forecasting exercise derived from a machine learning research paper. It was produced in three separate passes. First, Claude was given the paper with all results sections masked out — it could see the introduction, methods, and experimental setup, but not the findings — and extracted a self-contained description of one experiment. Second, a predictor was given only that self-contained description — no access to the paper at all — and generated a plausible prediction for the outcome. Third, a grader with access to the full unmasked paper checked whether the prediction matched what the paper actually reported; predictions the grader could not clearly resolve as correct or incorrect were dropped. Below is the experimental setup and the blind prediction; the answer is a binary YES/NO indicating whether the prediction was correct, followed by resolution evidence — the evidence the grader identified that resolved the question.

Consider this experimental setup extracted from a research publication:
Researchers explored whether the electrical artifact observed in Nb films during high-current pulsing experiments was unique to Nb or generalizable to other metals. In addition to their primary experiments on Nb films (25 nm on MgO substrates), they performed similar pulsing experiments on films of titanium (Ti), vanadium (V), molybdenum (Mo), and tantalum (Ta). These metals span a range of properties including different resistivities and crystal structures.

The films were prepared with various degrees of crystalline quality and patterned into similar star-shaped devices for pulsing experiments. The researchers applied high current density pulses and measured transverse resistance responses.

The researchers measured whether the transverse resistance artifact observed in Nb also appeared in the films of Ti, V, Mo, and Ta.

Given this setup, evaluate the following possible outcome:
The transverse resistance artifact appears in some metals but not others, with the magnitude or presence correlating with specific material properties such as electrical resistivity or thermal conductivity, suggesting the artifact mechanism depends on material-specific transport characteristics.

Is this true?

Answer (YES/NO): NO